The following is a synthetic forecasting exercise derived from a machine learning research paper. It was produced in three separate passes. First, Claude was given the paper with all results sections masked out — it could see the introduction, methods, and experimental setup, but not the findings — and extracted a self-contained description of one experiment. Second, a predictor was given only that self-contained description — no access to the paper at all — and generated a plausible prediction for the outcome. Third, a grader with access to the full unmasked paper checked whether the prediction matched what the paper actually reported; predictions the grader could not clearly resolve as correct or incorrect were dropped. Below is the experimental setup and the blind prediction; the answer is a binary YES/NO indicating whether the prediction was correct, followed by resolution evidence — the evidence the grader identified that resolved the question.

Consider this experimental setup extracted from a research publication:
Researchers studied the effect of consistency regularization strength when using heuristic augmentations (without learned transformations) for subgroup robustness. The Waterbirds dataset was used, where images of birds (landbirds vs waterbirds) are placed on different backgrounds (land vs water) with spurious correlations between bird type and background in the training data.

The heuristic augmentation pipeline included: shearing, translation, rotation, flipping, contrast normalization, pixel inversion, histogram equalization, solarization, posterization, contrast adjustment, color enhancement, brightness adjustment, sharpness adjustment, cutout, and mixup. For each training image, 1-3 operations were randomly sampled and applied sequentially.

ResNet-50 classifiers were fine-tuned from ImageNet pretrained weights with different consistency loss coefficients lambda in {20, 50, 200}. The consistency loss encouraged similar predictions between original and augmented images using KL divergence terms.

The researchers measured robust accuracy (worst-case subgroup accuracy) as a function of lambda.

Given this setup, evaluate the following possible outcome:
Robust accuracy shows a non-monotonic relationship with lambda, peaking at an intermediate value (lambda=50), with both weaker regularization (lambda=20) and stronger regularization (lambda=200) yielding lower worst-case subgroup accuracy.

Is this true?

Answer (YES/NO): YES